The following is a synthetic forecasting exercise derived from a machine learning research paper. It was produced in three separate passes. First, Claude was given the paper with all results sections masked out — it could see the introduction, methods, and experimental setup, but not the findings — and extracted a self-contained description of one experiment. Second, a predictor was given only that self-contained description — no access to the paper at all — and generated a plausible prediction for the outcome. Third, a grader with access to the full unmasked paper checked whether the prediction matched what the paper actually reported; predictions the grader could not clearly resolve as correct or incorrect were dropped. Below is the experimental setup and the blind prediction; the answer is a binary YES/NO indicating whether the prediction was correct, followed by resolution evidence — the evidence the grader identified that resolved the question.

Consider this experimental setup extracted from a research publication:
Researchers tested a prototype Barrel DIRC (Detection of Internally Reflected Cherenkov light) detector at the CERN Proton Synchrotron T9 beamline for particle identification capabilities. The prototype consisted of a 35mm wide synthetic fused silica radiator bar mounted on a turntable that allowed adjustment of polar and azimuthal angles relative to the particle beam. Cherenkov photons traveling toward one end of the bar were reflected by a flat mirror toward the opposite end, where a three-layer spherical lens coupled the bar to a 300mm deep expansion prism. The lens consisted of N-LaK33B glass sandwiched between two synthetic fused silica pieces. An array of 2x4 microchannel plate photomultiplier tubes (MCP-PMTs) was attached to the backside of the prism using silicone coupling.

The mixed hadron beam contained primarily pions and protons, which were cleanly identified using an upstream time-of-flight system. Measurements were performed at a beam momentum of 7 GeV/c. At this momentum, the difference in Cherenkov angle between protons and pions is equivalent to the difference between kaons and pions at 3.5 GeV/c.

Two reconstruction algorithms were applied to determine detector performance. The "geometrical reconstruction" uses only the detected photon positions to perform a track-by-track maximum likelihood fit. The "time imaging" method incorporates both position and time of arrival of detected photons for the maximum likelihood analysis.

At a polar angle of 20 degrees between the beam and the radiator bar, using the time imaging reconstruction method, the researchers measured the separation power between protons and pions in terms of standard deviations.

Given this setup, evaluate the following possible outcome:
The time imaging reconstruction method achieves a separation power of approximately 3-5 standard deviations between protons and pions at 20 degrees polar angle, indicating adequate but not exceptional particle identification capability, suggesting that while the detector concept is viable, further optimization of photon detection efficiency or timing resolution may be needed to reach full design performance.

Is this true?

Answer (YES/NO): NO